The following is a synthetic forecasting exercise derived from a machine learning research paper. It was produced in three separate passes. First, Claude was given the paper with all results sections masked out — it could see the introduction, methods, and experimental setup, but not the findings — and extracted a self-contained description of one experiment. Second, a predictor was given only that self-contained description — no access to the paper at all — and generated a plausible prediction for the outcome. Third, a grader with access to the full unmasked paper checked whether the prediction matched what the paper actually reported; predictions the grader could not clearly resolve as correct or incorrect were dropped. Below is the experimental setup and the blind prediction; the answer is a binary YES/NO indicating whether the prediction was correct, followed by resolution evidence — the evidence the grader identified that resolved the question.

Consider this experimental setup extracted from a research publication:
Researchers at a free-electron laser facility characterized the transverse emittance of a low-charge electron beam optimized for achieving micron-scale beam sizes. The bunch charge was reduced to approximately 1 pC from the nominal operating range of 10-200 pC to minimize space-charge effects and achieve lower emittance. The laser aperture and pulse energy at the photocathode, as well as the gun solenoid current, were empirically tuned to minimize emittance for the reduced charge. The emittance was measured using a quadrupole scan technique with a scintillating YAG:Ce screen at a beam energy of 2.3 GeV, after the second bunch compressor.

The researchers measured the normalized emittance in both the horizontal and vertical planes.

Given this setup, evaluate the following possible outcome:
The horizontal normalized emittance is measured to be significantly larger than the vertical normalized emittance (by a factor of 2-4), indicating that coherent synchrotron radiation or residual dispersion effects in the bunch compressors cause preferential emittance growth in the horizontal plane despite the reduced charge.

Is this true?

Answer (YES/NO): NO